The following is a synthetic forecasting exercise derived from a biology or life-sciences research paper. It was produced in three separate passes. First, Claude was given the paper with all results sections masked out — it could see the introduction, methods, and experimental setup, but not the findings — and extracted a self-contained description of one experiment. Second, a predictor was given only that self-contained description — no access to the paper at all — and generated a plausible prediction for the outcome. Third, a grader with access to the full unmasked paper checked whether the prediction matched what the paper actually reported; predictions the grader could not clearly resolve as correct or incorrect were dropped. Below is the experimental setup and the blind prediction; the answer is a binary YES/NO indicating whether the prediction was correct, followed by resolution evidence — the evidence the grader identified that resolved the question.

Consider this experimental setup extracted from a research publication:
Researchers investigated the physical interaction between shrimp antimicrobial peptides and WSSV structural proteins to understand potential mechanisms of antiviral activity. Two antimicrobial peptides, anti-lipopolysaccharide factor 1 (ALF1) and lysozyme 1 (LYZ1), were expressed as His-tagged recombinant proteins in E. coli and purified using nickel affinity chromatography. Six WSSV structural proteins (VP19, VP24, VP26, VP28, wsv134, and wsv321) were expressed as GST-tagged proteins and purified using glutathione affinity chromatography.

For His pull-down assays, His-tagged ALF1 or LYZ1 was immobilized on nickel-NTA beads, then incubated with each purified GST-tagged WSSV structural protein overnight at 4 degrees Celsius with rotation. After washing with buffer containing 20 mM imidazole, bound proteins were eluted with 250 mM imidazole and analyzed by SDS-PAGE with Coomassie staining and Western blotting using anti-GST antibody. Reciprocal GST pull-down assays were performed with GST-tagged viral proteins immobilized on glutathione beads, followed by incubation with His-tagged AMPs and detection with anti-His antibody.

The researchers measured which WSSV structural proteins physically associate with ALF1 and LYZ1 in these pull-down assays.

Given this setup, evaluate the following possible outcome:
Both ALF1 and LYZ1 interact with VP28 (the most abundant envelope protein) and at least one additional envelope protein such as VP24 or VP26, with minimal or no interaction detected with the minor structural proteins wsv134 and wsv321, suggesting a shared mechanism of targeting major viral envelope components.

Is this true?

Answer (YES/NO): NO